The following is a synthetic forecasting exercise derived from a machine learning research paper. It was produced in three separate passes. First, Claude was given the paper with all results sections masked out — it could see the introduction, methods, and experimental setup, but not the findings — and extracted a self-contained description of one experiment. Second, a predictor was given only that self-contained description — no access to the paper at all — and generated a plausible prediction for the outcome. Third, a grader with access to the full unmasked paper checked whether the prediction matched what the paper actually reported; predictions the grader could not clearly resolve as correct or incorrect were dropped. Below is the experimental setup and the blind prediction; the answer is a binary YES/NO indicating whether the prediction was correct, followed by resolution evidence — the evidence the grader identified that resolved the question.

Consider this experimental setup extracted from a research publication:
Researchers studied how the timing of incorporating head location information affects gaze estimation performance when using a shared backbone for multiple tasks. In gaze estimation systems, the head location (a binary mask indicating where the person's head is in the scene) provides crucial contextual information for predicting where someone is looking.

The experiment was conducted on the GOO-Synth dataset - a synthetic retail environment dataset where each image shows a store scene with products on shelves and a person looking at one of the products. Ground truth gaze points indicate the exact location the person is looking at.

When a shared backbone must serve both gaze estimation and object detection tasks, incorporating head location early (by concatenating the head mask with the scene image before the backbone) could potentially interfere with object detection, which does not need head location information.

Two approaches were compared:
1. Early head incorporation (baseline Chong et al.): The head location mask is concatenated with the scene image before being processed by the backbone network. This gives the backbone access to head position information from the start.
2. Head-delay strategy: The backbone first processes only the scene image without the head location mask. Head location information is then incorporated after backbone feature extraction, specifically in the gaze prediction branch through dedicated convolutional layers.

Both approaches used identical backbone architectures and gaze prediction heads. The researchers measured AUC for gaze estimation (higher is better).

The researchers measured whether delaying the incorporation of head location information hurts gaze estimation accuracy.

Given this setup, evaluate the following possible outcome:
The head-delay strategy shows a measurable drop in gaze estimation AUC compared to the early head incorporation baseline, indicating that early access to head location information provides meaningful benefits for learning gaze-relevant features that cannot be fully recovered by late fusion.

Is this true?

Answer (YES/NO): NO